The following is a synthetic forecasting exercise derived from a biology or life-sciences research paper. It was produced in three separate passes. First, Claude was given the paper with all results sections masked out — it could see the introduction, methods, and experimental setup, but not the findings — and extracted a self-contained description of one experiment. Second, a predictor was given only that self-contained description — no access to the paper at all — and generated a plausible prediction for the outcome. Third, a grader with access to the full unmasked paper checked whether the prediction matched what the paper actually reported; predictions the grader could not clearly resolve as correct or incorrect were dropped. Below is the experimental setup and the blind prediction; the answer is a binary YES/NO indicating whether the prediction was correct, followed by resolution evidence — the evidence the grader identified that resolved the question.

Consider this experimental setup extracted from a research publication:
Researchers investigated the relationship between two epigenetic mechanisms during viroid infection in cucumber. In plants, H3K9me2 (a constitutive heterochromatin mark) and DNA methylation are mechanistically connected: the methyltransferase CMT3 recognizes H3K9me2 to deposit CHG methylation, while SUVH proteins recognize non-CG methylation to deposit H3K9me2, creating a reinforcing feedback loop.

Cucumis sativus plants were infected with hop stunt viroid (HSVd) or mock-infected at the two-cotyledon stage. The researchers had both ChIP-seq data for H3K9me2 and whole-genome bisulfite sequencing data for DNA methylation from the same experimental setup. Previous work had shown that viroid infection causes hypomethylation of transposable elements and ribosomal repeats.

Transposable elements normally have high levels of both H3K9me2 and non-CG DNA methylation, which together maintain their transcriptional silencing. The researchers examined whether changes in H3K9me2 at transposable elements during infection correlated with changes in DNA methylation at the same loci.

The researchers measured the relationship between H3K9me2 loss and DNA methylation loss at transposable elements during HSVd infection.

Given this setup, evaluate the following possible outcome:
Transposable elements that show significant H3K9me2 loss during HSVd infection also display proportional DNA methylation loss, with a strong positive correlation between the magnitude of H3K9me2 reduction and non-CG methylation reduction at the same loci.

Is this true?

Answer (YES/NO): NO